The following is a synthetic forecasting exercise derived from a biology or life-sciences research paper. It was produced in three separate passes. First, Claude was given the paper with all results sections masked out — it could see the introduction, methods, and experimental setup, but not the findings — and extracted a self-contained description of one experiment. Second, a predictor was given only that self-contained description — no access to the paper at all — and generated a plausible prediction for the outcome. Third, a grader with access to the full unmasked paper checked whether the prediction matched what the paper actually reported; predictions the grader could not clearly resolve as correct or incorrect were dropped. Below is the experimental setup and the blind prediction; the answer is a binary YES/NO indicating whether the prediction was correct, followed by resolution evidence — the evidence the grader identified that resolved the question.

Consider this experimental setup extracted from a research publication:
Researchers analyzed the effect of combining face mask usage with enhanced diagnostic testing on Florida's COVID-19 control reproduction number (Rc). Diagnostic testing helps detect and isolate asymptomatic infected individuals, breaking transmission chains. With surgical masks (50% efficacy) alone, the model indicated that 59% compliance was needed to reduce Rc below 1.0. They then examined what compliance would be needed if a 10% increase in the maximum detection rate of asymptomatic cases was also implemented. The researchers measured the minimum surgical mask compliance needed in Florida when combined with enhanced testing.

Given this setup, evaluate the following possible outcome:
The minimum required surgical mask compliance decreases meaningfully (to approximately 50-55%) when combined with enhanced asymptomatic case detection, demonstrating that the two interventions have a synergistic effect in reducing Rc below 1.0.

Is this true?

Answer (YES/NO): NO